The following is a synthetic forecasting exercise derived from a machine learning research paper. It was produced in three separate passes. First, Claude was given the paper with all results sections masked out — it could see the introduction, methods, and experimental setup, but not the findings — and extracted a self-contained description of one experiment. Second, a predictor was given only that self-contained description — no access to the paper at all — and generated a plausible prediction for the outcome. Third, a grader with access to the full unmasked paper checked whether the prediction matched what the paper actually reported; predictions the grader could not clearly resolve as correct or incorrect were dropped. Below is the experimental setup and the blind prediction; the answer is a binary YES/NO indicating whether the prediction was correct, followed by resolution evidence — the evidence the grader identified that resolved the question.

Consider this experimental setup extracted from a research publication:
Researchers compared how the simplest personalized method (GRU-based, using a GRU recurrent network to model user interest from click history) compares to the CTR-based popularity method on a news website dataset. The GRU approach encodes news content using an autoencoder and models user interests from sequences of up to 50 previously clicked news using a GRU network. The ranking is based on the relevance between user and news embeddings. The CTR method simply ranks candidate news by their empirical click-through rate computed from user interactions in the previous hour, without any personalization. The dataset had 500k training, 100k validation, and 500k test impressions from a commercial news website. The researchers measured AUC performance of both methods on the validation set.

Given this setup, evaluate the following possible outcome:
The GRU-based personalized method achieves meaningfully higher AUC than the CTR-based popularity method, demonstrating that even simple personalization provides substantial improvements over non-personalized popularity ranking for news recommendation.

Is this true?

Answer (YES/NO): NO